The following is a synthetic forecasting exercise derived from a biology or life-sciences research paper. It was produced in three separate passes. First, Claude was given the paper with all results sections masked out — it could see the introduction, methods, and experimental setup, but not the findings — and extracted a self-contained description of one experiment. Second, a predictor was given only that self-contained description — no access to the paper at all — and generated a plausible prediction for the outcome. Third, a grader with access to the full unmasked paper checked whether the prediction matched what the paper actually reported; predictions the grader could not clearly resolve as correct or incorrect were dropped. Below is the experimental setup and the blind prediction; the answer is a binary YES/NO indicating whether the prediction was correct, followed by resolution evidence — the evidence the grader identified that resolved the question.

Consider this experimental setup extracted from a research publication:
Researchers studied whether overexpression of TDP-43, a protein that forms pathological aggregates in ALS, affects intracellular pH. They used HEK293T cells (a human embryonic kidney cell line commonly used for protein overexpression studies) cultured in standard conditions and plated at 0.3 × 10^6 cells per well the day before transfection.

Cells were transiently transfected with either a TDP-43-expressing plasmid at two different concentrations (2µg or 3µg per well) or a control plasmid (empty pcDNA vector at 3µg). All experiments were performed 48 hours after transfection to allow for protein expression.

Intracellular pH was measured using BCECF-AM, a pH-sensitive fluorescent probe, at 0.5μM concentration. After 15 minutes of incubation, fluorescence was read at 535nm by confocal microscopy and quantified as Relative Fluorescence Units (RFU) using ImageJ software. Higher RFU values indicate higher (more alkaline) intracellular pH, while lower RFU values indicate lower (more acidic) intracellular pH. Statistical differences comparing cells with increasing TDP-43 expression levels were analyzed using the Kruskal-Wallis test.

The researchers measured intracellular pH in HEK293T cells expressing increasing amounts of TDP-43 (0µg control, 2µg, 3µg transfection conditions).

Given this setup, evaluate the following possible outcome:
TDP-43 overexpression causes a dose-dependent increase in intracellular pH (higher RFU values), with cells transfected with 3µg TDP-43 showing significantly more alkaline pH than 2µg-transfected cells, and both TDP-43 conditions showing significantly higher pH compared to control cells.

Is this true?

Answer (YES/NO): NO